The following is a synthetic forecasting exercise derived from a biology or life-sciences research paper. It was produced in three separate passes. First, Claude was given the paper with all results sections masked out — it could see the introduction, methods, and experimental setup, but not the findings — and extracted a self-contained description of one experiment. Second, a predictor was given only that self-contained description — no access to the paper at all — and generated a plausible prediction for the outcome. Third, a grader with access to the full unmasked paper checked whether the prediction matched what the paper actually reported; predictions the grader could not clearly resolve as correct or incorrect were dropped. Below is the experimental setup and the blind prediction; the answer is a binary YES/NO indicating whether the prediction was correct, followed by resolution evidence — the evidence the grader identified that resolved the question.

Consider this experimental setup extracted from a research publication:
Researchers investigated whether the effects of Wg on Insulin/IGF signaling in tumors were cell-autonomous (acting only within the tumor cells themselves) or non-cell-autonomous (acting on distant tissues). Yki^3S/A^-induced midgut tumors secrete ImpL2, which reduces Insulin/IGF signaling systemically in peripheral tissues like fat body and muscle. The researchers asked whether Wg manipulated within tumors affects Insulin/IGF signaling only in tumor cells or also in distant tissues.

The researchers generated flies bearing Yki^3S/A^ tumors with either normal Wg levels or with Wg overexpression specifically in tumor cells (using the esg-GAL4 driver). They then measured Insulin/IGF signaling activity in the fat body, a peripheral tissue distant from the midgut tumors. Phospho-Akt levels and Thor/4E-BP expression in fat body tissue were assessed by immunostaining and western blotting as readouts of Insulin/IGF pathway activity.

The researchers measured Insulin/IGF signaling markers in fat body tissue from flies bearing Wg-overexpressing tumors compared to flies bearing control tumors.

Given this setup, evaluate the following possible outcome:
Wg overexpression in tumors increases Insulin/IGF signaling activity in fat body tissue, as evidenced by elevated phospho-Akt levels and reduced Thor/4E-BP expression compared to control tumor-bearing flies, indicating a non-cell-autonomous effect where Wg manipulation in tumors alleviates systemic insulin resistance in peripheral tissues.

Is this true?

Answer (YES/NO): NO